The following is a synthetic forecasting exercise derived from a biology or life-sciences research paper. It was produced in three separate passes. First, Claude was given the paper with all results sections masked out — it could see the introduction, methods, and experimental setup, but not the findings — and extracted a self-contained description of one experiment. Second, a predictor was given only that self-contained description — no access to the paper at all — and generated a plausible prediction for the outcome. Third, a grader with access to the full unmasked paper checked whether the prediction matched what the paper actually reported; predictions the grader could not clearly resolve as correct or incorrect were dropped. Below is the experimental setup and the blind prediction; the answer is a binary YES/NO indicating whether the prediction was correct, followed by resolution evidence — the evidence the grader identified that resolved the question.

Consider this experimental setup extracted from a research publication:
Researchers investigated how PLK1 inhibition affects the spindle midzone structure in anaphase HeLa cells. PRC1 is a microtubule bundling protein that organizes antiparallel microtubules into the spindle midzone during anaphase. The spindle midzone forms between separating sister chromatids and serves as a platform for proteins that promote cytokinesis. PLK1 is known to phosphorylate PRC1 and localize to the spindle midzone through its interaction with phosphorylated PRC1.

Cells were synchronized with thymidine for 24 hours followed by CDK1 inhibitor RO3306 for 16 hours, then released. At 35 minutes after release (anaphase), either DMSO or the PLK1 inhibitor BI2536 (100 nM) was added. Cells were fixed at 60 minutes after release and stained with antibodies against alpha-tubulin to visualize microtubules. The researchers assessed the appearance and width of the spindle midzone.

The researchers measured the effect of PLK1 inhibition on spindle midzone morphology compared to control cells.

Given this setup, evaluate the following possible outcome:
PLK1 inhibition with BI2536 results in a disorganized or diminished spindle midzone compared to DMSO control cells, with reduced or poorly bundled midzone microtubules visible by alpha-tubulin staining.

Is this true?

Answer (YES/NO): NO